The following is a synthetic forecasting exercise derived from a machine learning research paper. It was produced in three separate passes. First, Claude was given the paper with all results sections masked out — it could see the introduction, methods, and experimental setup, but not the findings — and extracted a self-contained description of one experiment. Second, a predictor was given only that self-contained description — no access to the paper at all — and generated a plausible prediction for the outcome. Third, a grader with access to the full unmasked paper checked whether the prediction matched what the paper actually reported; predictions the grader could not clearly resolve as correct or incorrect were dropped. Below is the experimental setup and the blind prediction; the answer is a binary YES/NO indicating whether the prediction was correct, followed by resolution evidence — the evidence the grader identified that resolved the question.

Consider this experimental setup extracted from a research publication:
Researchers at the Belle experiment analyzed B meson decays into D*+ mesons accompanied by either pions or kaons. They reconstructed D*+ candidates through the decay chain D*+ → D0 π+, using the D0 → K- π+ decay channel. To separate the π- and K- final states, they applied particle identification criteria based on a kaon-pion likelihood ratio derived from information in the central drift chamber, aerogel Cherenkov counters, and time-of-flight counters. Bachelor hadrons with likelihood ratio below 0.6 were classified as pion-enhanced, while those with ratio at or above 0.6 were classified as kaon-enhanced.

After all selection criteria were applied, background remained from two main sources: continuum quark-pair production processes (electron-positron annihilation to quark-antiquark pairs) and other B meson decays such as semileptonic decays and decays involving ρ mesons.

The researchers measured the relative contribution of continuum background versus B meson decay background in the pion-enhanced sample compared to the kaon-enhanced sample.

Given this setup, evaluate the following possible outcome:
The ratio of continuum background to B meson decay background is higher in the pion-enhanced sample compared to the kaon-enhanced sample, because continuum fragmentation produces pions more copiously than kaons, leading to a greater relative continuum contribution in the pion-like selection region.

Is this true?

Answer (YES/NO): NO